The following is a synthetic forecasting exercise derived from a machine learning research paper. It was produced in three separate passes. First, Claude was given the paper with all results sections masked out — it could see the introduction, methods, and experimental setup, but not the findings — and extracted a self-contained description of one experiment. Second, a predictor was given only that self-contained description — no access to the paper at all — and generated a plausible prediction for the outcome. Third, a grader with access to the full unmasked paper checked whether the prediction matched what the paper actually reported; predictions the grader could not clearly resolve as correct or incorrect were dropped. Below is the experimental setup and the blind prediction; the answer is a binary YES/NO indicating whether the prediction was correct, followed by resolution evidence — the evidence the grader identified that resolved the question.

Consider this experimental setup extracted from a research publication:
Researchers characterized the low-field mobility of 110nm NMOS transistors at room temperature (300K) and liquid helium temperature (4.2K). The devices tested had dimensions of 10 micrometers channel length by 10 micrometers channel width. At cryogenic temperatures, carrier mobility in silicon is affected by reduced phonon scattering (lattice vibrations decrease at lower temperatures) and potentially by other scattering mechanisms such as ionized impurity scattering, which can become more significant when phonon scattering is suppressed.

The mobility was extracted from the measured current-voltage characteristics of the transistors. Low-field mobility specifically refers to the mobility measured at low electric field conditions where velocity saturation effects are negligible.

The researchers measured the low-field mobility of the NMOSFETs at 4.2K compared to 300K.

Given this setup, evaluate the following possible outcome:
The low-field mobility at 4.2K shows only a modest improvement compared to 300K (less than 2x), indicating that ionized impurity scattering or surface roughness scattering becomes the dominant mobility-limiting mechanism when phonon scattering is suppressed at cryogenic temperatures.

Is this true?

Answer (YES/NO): NO